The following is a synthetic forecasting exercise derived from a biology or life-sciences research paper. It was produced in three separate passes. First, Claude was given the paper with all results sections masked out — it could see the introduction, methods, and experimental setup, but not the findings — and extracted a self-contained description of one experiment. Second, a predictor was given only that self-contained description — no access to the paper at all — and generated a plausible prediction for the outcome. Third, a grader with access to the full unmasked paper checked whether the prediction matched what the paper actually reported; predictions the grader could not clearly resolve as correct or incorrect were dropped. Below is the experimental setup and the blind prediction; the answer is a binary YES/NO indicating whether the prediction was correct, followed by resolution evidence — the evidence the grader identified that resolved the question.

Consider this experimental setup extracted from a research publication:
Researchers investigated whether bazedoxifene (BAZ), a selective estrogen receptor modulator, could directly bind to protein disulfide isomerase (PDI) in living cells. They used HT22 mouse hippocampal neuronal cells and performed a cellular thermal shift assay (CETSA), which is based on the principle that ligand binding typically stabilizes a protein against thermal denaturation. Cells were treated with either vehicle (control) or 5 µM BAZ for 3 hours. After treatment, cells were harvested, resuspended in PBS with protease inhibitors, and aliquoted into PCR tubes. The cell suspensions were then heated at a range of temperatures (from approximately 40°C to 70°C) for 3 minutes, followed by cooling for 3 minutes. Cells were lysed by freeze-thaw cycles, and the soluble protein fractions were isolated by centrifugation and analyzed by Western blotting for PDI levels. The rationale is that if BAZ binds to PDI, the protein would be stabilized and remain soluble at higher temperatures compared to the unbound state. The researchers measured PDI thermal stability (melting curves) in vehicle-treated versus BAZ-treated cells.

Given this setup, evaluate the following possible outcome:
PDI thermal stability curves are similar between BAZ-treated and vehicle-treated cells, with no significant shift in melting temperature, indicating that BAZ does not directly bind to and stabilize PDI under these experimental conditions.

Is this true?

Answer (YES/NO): NO